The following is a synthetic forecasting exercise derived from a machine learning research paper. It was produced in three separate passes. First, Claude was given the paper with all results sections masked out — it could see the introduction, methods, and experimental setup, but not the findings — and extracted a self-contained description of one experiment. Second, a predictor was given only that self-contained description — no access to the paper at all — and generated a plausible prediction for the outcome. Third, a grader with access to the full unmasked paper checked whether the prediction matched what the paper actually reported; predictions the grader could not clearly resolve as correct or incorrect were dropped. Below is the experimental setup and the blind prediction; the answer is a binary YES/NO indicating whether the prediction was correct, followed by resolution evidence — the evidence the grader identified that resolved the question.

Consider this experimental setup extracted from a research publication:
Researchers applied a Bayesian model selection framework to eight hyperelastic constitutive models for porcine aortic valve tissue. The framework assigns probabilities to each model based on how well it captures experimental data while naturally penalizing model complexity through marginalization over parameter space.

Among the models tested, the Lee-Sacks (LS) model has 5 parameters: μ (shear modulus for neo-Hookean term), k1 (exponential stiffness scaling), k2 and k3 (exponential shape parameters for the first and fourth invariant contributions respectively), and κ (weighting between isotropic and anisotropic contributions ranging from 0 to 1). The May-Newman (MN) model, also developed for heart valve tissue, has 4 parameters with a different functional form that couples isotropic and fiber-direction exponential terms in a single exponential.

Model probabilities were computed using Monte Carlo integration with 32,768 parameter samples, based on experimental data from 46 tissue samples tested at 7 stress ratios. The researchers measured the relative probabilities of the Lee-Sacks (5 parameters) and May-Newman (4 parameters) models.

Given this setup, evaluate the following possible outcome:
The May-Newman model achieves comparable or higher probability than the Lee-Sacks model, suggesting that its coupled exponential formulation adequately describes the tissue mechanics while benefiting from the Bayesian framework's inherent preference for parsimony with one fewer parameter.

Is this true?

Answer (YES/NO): YES